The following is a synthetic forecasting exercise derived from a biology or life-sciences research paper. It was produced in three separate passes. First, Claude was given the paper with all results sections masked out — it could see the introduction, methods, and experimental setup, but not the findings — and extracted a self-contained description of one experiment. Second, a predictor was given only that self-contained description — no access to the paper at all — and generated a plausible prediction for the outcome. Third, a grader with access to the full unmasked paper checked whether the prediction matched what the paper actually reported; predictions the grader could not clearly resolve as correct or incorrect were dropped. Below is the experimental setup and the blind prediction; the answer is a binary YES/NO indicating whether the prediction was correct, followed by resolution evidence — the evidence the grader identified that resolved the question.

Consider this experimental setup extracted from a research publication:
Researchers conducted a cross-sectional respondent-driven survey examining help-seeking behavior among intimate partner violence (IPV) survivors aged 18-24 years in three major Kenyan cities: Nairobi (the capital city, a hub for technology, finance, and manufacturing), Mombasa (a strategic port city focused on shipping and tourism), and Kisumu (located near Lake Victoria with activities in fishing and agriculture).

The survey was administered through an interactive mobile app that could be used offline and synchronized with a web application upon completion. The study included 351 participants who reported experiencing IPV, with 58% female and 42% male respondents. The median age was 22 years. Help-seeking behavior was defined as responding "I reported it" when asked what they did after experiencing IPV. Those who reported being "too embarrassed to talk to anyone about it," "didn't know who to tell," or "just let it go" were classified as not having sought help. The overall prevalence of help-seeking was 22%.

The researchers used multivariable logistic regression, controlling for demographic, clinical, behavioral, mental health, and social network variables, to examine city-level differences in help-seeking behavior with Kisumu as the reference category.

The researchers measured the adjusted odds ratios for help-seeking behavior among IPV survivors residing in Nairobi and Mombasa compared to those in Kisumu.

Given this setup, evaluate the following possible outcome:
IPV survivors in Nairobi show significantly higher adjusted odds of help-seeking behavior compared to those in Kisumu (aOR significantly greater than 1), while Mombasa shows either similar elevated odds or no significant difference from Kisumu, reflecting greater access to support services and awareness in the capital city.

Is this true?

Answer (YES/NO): YES